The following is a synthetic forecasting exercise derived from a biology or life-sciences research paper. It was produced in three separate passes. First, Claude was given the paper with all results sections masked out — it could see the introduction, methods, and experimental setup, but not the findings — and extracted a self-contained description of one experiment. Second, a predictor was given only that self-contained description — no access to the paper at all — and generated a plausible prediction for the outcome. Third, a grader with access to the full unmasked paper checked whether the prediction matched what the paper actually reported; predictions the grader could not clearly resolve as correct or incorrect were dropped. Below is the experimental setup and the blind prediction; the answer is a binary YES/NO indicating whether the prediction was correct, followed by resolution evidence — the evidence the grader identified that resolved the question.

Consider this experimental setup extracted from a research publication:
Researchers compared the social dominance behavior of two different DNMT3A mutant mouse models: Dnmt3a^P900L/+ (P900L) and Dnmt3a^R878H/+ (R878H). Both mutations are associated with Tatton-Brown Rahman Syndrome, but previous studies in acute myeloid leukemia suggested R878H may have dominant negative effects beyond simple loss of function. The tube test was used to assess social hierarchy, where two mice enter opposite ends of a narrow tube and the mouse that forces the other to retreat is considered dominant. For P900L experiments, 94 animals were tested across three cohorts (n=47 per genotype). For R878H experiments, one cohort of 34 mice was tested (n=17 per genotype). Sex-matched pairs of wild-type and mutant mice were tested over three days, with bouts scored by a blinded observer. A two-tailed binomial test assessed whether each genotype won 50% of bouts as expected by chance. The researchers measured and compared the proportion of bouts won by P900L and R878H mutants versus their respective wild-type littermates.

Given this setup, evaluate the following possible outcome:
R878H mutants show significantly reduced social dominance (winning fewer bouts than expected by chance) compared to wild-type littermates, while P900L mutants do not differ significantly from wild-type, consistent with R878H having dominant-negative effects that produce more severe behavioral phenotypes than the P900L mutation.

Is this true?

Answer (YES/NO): NO